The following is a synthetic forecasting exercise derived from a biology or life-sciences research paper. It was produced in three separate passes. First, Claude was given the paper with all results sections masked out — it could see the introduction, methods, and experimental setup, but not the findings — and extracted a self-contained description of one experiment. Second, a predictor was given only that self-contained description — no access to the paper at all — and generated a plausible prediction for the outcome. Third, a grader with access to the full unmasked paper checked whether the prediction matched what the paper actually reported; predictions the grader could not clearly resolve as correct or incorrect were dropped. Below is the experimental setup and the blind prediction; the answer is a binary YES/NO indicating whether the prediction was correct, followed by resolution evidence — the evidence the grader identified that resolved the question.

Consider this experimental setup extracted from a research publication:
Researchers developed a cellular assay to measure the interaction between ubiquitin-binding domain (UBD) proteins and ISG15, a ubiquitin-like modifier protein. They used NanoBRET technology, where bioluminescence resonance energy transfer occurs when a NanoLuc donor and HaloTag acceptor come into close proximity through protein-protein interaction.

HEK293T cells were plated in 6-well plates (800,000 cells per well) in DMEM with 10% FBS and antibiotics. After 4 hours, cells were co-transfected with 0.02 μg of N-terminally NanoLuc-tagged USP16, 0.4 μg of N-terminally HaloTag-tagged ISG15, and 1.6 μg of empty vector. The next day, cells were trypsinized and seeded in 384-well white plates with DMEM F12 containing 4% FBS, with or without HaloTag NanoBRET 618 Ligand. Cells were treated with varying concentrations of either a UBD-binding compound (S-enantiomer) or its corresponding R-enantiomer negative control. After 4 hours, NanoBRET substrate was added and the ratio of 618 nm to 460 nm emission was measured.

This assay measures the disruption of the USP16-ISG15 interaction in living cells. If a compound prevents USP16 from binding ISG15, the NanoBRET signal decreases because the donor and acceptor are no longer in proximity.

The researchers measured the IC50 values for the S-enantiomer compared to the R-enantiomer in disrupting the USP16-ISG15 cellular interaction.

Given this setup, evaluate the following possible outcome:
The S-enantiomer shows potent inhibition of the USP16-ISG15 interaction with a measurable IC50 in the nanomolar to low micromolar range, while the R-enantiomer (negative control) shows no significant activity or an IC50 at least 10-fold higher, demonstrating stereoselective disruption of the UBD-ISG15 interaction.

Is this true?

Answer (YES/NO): YES